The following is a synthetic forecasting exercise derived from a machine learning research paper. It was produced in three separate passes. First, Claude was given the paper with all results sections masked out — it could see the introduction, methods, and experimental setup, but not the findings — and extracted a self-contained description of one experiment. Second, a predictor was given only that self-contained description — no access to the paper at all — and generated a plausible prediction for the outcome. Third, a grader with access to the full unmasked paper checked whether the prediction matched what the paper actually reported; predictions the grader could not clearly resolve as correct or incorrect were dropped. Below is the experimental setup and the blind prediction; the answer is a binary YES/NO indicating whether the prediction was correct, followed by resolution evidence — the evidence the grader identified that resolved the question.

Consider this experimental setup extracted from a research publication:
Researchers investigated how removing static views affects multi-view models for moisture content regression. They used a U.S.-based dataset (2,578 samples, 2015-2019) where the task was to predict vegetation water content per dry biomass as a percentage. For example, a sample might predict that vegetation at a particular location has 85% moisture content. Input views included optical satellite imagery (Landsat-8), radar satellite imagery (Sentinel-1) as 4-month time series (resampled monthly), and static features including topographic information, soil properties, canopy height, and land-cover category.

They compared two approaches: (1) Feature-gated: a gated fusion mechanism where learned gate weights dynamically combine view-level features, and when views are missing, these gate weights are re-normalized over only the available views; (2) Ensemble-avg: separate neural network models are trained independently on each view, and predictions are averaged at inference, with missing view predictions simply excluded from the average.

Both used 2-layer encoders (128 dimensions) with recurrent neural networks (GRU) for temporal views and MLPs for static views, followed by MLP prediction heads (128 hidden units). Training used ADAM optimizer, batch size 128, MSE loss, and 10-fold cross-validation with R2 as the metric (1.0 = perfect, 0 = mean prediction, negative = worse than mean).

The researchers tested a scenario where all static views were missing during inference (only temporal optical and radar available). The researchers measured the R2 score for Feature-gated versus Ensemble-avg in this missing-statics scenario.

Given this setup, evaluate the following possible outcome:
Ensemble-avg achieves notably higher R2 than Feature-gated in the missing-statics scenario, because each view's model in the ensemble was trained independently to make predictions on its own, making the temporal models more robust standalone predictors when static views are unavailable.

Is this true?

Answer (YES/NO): YES